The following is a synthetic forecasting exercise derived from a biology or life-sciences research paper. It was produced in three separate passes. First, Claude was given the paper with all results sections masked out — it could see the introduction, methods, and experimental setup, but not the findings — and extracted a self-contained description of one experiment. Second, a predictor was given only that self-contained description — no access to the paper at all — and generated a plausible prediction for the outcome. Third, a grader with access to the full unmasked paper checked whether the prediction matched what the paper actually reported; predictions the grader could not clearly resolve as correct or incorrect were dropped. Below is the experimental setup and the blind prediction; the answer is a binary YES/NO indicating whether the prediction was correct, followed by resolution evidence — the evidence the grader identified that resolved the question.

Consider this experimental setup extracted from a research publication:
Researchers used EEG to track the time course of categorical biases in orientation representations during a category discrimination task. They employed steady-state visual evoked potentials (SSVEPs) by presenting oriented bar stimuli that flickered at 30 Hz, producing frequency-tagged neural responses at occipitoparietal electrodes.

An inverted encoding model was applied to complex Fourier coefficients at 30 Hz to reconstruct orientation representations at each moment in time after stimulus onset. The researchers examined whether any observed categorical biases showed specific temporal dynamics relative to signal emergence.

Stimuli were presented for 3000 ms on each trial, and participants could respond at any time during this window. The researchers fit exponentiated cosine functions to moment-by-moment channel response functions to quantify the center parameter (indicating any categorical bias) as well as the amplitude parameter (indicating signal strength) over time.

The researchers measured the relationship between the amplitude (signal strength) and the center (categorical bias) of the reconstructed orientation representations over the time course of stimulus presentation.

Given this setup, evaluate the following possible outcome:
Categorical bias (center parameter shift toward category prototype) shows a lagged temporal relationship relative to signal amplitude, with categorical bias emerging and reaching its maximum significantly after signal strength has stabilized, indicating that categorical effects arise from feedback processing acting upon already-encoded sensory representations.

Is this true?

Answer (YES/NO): NO